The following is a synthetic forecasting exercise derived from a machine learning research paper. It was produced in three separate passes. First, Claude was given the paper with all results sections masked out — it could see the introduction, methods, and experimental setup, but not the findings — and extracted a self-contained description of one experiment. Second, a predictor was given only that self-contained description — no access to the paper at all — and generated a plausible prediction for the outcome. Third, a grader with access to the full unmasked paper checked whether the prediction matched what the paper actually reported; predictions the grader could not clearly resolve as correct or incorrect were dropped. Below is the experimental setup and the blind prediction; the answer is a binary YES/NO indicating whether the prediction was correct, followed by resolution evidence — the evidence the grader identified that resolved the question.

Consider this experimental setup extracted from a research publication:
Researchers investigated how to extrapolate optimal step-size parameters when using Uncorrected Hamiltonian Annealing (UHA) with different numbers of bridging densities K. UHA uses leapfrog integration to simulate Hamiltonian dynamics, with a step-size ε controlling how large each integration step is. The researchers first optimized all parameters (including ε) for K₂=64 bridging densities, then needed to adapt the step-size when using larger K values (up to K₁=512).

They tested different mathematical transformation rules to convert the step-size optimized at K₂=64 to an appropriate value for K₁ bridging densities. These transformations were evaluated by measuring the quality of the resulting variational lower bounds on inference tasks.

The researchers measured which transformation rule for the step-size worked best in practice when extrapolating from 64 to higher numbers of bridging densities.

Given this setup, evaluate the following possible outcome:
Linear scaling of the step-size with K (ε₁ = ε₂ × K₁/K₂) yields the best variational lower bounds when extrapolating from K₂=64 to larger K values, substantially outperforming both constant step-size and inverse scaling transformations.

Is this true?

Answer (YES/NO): NO